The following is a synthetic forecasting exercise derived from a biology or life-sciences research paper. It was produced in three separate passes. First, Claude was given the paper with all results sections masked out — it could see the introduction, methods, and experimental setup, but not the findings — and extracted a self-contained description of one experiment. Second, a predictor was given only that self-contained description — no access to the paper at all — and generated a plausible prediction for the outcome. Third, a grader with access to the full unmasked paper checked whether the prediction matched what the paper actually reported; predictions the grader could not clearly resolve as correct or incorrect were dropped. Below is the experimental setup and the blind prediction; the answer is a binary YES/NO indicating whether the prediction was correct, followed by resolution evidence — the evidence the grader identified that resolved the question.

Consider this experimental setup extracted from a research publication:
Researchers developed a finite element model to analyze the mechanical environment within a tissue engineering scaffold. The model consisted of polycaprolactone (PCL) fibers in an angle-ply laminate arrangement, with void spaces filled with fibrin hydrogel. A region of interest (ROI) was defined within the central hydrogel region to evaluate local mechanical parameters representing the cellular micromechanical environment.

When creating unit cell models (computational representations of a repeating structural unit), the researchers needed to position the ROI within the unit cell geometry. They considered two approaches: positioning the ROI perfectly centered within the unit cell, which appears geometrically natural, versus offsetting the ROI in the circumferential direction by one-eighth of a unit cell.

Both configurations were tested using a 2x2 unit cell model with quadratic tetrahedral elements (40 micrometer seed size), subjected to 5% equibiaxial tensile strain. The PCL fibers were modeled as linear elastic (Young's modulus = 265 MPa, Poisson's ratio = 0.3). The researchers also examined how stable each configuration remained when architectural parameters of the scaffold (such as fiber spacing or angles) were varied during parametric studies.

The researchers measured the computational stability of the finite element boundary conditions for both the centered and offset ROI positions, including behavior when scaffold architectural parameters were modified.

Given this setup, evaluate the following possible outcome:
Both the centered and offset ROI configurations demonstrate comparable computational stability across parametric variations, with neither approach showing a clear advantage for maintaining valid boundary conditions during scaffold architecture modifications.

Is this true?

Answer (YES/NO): NO